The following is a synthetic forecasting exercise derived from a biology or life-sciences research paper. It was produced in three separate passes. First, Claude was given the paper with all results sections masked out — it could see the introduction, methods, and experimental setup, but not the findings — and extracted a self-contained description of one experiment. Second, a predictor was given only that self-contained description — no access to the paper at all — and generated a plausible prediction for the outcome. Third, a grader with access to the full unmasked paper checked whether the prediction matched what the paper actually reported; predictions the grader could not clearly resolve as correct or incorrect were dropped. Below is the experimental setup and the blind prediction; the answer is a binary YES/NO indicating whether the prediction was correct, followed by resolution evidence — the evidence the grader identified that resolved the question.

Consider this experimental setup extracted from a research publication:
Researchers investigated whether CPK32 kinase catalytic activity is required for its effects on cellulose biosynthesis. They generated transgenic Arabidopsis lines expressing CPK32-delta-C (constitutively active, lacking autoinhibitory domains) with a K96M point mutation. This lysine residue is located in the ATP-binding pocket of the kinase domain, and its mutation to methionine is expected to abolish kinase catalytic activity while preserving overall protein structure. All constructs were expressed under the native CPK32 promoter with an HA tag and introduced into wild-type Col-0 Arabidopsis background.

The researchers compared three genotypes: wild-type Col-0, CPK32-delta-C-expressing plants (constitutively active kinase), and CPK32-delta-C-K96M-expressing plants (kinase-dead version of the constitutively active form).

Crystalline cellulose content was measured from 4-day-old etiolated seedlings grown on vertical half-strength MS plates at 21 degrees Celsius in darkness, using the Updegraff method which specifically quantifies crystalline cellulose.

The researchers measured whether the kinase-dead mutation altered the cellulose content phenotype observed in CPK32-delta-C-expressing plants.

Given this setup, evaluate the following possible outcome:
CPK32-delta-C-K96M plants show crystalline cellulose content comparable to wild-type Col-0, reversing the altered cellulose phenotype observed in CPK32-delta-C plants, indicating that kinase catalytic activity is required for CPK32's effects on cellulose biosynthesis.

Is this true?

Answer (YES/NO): NO